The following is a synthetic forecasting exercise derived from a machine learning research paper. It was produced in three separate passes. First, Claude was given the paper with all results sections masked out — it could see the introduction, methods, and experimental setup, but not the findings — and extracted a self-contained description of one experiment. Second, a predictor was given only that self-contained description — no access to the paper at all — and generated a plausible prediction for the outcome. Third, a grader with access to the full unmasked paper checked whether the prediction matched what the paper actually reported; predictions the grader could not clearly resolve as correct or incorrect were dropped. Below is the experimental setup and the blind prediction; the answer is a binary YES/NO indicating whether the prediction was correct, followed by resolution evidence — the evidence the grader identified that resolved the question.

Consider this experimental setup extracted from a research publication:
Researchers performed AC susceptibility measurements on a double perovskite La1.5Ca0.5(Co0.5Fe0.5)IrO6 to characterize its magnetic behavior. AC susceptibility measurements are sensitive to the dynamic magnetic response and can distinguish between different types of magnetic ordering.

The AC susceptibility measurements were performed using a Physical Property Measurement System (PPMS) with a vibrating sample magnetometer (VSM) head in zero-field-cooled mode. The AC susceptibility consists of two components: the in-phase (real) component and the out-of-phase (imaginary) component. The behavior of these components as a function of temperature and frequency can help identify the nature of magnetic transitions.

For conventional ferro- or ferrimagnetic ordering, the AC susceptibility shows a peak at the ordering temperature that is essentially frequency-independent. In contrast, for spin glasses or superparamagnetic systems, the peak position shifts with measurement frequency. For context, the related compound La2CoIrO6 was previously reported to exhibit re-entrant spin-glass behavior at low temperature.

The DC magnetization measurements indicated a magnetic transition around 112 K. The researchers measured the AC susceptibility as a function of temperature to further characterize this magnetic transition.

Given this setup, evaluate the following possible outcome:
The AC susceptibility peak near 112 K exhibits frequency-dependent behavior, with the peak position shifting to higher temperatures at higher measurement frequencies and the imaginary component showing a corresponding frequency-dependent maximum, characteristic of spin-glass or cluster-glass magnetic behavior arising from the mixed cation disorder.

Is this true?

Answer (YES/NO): NO